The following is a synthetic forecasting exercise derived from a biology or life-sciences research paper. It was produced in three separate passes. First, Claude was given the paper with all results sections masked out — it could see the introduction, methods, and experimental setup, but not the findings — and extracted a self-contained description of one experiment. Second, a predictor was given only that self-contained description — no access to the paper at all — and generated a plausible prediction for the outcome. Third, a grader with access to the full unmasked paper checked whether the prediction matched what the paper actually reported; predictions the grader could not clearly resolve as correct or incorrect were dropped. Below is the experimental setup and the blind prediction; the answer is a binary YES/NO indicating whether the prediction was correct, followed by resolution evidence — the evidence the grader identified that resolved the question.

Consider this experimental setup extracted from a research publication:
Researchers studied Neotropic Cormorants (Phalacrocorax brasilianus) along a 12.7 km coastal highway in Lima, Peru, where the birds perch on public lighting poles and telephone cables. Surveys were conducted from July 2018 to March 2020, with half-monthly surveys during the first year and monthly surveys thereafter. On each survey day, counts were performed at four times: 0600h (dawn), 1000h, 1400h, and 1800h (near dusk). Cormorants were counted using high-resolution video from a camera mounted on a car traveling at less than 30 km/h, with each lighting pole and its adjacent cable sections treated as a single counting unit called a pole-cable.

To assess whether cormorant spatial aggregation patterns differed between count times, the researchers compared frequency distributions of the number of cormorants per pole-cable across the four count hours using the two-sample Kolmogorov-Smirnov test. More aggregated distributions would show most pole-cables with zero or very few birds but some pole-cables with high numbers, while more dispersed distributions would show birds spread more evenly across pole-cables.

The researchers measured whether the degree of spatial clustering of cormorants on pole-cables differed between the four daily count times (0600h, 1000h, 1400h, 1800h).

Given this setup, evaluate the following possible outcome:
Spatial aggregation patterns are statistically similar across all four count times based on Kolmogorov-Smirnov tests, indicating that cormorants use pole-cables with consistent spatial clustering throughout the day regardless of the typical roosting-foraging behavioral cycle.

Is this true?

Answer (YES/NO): NO